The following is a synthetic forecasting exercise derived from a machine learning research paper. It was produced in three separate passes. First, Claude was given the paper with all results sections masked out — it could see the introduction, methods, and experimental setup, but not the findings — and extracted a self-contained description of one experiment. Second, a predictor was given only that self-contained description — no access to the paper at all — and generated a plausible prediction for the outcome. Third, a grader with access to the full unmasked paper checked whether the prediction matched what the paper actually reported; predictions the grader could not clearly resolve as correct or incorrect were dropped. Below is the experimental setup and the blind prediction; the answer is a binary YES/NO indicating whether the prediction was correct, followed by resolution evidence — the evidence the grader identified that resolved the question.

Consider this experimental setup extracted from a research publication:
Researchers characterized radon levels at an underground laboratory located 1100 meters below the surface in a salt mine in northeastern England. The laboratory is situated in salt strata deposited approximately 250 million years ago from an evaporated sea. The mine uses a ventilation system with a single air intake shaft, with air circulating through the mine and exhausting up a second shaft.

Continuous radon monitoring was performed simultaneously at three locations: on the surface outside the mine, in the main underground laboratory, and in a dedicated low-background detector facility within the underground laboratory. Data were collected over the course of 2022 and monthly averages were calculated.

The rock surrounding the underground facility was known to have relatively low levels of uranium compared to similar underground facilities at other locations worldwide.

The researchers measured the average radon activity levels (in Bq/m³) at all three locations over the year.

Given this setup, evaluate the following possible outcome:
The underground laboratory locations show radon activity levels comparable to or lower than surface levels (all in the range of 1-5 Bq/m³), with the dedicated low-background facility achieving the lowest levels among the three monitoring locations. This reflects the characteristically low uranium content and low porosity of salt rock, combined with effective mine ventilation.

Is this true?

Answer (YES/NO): YES